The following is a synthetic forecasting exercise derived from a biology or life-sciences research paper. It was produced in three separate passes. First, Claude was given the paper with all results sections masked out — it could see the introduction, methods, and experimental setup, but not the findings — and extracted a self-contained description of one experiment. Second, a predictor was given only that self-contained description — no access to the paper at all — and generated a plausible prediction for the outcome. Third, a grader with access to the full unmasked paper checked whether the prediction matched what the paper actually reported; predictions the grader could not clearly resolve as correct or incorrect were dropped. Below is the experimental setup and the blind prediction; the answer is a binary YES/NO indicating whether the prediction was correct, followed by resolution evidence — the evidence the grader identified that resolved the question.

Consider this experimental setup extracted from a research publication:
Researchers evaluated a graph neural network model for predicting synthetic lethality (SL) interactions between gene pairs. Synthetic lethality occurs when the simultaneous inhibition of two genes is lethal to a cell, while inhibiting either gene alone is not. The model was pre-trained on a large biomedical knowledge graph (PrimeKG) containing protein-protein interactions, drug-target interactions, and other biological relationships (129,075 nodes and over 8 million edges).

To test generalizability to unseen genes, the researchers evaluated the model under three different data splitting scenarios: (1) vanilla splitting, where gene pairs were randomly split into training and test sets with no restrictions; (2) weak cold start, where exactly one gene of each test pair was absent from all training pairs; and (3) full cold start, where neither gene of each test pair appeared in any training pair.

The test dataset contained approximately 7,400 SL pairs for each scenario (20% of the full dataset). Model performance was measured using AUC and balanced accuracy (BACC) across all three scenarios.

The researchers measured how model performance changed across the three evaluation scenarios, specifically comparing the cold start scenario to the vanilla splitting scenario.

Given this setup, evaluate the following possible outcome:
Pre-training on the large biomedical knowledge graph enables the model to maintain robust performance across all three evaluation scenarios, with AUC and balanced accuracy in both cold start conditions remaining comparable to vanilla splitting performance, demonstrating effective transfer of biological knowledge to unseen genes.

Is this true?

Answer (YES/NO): NO